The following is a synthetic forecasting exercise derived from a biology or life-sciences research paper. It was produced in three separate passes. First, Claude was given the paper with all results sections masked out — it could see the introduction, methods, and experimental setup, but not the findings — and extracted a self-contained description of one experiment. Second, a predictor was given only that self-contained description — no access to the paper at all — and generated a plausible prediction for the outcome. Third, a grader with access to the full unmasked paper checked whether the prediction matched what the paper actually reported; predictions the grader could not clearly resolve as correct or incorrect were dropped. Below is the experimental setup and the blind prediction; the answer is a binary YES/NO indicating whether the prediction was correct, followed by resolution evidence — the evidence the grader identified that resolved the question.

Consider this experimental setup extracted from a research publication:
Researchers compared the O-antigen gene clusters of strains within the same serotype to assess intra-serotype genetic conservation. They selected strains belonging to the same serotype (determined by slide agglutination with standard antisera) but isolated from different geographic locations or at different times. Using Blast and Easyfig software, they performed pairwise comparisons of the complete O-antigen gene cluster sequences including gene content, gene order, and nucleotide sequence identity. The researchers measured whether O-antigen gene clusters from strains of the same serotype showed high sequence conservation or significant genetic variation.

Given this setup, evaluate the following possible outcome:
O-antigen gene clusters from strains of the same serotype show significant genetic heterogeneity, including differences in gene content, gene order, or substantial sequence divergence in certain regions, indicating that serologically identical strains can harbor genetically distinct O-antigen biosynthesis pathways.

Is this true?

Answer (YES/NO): NO